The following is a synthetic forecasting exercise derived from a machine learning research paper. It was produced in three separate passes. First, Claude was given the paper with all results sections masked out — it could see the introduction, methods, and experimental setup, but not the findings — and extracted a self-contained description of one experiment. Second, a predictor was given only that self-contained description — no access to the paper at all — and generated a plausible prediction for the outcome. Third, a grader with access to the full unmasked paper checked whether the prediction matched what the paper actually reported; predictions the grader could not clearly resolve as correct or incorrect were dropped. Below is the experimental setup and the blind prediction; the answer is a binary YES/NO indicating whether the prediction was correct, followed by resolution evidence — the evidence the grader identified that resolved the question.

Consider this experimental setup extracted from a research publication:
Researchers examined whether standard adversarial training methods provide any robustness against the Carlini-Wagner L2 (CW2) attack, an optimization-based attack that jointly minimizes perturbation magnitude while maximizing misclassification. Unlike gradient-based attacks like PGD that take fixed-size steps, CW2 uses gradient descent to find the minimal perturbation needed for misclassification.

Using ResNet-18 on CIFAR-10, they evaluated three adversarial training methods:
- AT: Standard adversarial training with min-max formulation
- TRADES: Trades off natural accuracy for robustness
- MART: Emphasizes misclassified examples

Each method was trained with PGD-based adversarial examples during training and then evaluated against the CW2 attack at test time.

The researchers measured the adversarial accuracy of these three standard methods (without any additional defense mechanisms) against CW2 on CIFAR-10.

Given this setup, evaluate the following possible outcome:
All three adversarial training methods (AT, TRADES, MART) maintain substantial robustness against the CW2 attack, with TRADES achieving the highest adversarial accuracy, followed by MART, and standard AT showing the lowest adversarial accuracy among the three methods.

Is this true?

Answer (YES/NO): NO